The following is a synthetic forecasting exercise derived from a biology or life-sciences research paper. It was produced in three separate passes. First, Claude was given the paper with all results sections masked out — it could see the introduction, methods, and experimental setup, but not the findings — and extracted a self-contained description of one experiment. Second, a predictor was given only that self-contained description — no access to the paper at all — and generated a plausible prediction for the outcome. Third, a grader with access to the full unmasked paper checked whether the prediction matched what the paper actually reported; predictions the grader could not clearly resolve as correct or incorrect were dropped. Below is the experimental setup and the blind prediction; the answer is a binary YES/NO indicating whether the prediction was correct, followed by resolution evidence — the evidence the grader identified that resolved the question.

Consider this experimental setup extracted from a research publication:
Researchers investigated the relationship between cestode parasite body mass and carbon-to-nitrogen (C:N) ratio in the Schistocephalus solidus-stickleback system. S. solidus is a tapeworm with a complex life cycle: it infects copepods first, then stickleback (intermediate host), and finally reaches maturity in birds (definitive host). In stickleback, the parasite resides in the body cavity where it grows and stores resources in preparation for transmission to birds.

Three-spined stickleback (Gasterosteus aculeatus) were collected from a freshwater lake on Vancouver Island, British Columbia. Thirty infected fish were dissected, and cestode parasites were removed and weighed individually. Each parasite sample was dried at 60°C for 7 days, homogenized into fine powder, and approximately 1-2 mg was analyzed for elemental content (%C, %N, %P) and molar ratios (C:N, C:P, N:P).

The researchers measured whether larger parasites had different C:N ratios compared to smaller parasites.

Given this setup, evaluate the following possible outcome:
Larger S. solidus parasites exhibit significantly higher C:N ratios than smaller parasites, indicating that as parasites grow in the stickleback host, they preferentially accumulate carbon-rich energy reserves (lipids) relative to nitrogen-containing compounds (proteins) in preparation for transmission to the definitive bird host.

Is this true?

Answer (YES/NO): NO